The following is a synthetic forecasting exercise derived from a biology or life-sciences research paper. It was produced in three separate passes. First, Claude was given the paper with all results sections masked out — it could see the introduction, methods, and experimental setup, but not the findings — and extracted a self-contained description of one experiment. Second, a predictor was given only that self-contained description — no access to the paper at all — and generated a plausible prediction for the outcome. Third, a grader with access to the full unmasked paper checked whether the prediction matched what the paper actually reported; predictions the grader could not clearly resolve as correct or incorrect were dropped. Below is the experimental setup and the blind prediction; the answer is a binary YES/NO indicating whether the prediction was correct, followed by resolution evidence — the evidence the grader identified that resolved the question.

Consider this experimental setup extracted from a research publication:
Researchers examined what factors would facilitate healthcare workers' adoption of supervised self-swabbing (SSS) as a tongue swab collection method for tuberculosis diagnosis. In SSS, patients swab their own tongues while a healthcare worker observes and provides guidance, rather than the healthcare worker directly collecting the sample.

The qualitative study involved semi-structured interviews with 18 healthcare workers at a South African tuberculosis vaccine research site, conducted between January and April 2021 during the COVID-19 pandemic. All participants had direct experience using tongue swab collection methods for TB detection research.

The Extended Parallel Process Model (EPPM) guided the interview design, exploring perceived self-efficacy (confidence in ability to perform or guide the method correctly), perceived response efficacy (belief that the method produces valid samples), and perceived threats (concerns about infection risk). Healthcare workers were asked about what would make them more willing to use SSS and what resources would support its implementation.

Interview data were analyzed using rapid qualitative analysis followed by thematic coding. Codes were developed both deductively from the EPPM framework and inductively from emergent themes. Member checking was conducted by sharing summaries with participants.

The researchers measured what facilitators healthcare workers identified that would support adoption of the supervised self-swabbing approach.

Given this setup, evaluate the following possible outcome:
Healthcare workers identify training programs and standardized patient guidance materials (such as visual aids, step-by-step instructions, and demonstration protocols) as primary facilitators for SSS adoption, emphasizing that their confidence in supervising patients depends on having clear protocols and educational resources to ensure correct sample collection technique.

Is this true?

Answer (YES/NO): NO